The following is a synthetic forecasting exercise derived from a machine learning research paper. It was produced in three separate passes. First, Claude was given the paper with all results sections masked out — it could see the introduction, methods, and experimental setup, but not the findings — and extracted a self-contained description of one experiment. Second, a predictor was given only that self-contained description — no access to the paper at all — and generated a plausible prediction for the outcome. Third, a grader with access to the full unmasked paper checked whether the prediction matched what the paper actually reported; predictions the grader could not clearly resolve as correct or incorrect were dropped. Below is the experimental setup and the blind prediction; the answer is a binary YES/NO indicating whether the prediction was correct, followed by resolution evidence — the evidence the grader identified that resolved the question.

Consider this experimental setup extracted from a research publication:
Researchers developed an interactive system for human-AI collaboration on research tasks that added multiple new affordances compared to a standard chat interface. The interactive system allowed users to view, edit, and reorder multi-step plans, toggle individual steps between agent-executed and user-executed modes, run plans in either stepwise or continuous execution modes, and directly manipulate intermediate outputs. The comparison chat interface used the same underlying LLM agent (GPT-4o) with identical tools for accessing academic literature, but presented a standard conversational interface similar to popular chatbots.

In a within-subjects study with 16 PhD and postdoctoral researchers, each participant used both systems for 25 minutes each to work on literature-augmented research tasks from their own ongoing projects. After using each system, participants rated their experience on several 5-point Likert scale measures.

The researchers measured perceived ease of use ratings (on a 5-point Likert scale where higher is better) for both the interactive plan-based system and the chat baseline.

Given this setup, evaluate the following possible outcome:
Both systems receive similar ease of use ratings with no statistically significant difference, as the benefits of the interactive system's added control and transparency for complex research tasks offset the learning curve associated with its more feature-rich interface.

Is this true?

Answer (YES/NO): YES